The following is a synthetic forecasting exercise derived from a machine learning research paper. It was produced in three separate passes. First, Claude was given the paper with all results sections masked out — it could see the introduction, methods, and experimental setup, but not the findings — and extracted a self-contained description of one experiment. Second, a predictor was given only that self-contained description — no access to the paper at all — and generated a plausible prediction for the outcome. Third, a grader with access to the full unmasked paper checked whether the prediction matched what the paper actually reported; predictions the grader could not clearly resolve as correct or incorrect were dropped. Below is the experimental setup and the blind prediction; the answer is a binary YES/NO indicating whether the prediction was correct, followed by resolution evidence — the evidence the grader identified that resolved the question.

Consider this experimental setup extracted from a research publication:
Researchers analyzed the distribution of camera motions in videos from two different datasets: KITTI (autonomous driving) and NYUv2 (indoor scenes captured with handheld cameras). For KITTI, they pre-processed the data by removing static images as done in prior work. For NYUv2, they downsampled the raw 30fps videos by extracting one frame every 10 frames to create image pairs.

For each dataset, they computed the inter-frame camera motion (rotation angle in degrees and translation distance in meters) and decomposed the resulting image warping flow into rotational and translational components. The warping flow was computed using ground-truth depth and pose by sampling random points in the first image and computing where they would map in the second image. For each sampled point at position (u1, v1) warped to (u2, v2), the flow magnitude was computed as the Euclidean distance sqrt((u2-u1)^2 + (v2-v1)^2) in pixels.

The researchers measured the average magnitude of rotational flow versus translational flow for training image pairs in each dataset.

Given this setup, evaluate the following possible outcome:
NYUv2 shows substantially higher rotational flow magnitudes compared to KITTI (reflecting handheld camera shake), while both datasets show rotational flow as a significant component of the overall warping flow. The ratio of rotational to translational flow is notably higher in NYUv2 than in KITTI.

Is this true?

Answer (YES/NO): NO